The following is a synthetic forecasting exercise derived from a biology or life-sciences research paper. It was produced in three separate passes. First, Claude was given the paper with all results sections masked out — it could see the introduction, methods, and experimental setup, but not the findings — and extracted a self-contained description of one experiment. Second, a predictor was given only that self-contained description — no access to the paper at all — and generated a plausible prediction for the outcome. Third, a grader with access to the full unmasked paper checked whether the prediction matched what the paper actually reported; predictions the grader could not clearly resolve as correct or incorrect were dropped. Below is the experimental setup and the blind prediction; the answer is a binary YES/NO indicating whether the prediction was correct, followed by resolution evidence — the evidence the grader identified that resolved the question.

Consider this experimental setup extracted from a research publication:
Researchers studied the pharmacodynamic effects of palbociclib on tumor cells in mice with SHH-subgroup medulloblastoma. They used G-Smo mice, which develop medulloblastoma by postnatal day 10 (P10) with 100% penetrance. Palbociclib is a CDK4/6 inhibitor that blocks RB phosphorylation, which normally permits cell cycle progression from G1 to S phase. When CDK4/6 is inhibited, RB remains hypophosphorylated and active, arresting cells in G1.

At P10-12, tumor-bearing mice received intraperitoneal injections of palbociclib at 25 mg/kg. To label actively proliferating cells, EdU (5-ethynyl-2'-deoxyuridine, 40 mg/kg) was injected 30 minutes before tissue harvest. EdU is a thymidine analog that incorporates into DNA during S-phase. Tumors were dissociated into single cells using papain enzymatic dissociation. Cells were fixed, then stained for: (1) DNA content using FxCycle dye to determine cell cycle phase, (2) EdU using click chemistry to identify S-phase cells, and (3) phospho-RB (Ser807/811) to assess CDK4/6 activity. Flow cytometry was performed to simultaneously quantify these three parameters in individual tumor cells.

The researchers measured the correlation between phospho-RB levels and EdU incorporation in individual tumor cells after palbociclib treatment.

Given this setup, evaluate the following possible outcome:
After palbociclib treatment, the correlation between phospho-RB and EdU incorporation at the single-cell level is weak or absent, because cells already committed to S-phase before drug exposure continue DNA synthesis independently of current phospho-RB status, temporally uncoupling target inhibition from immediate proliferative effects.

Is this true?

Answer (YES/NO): NO